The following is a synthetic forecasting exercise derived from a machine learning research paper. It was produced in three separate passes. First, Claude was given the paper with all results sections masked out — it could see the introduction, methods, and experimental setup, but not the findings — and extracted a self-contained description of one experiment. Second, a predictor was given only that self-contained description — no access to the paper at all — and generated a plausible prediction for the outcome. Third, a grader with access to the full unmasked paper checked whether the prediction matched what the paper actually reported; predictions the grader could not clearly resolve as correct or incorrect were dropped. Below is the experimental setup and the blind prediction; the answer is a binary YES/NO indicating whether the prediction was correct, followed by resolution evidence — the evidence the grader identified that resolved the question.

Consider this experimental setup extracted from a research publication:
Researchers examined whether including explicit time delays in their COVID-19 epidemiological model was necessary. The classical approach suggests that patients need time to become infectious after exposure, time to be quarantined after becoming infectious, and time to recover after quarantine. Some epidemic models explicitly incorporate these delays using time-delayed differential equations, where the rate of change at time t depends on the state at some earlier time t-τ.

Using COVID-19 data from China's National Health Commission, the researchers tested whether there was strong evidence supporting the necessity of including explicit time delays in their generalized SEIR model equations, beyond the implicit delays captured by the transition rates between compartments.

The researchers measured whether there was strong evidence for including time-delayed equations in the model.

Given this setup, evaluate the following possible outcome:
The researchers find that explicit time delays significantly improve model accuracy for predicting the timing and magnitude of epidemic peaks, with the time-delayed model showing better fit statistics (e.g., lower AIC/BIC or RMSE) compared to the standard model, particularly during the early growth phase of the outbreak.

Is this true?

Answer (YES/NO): NO